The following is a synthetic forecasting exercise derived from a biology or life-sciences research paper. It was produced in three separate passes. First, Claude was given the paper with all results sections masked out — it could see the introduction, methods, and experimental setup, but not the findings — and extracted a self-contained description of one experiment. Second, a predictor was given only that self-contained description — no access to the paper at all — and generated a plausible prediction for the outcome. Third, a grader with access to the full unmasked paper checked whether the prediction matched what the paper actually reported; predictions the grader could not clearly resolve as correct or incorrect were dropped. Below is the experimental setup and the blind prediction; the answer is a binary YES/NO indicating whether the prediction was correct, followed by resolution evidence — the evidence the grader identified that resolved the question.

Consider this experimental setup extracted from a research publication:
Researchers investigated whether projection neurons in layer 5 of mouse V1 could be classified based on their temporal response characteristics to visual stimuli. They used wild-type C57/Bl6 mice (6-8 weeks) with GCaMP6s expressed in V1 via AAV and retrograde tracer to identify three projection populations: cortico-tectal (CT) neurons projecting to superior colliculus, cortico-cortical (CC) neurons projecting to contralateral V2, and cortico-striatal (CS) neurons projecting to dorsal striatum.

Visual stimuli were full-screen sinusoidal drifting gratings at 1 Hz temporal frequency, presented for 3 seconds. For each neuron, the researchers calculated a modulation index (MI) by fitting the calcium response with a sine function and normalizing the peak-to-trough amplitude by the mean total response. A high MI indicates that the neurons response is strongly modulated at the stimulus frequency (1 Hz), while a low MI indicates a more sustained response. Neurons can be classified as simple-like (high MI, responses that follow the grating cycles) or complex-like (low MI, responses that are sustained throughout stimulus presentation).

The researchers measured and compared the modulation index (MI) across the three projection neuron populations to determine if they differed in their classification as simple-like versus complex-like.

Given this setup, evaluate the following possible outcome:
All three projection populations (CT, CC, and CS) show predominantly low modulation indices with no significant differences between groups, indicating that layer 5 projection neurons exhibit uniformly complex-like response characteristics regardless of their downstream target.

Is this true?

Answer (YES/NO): NO